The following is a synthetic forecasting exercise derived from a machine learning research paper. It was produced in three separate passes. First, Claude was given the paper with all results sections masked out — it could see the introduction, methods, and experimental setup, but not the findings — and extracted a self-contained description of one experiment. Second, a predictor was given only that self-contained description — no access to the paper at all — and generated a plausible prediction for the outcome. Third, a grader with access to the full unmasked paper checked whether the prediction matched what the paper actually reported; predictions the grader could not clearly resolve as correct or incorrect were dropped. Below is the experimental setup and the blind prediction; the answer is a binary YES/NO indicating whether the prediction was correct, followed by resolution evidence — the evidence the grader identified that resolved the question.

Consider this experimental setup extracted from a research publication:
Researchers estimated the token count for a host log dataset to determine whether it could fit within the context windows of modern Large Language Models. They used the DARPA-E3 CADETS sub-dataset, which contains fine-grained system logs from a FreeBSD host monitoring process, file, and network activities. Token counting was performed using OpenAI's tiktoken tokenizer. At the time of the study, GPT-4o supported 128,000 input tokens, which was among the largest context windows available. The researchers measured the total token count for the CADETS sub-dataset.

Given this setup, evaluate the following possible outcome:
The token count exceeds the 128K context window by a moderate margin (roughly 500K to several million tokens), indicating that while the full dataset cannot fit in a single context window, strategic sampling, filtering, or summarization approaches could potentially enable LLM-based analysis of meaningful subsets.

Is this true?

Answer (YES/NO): NO